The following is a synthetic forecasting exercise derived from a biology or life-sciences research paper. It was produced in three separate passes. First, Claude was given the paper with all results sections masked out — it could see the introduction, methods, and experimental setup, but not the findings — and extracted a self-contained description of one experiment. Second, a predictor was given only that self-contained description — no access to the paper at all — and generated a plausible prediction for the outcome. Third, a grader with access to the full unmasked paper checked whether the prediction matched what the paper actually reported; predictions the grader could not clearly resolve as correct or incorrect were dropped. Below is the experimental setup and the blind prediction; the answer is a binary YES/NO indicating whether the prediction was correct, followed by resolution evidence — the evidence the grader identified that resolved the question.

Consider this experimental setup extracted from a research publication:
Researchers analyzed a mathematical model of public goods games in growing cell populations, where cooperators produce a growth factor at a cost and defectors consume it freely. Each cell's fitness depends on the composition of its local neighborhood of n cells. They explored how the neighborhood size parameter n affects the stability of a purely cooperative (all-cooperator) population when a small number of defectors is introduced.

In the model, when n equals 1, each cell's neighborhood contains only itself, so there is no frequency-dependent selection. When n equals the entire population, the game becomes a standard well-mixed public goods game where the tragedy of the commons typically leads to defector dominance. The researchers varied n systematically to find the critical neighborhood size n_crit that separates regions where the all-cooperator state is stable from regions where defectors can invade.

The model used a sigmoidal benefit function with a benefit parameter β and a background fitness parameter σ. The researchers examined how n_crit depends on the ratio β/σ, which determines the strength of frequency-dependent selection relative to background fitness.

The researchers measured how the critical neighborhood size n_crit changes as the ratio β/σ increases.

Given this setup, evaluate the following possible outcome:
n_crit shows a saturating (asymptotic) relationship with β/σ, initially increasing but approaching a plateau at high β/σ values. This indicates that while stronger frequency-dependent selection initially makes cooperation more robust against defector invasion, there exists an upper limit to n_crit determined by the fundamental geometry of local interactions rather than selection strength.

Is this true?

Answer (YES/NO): NO